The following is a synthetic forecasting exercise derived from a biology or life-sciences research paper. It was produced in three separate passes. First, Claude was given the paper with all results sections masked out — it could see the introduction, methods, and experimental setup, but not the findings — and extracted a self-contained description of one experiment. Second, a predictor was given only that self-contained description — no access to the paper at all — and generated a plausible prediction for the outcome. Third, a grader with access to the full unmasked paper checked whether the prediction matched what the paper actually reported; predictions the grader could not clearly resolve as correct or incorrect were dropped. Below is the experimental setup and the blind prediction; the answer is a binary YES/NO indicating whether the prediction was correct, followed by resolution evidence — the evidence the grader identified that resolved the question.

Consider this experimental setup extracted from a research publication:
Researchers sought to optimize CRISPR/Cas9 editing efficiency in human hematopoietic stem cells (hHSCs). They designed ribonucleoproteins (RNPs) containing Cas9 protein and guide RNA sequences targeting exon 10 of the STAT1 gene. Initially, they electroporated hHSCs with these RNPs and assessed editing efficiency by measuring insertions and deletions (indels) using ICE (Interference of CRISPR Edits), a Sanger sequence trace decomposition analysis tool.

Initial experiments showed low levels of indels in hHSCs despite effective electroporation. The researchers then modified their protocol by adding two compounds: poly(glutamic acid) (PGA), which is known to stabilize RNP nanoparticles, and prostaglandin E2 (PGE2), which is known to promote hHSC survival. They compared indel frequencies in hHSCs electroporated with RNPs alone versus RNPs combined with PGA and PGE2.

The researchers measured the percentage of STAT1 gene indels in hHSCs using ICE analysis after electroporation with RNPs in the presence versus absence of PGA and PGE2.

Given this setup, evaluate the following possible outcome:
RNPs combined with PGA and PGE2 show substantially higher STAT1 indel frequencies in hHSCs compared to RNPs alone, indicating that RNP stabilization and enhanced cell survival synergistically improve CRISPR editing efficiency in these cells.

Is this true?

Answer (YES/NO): YES